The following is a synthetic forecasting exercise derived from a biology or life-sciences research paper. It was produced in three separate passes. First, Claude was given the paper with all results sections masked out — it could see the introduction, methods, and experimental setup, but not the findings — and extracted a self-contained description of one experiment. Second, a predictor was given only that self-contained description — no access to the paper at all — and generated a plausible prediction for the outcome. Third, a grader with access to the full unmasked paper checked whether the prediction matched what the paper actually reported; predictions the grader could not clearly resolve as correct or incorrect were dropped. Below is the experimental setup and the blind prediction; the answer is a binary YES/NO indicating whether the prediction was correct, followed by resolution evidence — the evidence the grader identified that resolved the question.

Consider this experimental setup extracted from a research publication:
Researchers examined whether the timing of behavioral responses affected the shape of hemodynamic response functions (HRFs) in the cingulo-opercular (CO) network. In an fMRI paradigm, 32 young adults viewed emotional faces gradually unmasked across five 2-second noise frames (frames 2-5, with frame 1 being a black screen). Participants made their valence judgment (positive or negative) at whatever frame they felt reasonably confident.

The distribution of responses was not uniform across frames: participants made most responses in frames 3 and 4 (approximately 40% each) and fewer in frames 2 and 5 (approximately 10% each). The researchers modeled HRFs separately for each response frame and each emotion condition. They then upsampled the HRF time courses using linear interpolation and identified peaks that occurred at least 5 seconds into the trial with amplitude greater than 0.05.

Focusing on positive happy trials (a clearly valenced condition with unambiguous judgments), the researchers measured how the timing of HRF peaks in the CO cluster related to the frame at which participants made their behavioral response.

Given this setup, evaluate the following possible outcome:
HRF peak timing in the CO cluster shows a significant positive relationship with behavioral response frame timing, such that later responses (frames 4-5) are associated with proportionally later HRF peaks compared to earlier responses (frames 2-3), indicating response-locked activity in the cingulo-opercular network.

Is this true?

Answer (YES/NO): YES